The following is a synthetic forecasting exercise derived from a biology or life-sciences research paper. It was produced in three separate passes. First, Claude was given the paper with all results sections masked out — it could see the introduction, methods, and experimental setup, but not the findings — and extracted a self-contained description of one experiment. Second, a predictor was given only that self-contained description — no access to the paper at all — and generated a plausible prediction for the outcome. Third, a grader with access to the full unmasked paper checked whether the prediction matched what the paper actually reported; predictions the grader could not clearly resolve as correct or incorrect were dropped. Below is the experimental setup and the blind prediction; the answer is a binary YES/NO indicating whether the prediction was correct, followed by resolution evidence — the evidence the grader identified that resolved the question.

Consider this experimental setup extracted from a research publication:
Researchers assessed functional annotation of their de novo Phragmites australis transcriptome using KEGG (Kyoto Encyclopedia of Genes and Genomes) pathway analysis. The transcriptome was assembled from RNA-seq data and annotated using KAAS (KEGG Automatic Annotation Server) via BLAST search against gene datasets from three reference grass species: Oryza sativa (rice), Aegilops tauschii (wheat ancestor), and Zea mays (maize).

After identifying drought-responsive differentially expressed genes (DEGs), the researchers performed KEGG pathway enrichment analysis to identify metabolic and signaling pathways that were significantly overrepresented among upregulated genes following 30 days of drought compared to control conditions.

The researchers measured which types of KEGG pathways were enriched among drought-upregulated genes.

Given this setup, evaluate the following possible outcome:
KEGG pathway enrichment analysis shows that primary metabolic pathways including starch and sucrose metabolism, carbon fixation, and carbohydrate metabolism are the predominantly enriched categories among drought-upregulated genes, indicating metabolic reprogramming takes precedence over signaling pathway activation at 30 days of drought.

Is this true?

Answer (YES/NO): NO